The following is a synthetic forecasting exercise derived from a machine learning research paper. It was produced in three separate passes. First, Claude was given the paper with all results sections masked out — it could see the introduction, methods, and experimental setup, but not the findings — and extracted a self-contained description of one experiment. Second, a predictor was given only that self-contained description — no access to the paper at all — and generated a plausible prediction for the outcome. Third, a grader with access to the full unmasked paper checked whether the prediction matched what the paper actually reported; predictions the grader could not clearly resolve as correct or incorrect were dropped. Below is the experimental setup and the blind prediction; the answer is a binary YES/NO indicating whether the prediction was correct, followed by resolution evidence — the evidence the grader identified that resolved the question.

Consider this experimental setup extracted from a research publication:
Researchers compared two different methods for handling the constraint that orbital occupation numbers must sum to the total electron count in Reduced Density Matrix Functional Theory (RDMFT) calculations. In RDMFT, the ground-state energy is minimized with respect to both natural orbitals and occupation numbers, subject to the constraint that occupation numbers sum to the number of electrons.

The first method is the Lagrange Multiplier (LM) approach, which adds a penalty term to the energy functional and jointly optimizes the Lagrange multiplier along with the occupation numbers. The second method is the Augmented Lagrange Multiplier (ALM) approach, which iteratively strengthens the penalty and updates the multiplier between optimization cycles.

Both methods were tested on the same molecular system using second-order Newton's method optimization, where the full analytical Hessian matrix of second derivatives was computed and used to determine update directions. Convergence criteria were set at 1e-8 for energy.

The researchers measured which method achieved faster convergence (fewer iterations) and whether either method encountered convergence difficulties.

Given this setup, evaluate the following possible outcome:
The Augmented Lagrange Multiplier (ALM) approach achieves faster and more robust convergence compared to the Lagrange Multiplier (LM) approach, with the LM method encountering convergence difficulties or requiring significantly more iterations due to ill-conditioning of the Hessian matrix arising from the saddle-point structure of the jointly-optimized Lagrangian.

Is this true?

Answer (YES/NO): NO